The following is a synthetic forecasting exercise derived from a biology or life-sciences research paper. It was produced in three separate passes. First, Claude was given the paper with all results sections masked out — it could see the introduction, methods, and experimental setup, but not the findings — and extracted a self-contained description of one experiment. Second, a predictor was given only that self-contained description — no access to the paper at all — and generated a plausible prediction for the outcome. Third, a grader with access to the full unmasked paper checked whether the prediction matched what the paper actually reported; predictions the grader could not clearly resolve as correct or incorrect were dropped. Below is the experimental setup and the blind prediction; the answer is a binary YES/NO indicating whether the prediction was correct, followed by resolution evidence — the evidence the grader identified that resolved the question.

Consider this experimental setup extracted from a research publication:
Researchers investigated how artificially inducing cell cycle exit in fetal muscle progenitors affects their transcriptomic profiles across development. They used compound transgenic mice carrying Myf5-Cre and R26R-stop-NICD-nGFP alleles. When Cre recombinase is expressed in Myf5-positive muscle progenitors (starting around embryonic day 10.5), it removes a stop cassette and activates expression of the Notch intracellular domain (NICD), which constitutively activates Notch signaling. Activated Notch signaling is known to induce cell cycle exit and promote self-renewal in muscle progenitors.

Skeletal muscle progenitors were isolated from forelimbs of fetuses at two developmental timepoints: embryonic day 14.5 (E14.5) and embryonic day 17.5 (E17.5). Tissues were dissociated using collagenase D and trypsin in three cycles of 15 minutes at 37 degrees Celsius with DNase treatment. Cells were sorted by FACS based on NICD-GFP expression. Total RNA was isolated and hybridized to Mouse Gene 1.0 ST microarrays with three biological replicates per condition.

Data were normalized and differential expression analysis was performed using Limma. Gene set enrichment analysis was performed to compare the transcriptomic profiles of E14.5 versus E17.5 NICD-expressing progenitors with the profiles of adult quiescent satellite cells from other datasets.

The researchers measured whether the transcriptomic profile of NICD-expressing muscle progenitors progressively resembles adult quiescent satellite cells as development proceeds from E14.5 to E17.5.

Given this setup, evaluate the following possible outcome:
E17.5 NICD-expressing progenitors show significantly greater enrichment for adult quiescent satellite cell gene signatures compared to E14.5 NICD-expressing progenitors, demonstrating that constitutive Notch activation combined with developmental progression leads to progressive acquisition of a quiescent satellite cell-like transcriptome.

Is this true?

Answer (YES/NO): NO